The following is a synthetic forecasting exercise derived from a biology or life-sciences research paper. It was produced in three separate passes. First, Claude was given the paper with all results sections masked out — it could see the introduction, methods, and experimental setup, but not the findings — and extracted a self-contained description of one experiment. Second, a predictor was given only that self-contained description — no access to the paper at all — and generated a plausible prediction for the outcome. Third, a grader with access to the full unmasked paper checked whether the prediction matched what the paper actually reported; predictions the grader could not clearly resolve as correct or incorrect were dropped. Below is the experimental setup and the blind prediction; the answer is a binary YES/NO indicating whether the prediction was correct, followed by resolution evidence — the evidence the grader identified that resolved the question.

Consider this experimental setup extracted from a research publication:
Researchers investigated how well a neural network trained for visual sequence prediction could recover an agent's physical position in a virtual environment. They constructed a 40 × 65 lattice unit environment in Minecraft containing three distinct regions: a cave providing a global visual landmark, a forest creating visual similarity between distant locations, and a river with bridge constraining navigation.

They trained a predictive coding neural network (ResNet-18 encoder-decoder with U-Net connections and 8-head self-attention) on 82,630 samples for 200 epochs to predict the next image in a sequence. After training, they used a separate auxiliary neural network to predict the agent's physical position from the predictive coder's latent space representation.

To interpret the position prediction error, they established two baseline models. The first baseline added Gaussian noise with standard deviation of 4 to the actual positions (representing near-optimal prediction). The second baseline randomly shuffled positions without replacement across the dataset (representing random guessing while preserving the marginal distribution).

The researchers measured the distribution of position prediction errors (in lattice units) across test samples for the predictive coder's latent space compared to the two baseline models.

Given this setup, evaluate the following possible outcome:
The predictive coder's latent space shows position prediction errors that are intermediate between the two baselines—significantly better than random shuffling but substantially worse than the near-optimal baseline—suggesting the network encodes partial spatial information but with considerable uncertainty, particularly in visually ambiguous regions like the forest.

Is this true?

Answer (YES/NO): NO